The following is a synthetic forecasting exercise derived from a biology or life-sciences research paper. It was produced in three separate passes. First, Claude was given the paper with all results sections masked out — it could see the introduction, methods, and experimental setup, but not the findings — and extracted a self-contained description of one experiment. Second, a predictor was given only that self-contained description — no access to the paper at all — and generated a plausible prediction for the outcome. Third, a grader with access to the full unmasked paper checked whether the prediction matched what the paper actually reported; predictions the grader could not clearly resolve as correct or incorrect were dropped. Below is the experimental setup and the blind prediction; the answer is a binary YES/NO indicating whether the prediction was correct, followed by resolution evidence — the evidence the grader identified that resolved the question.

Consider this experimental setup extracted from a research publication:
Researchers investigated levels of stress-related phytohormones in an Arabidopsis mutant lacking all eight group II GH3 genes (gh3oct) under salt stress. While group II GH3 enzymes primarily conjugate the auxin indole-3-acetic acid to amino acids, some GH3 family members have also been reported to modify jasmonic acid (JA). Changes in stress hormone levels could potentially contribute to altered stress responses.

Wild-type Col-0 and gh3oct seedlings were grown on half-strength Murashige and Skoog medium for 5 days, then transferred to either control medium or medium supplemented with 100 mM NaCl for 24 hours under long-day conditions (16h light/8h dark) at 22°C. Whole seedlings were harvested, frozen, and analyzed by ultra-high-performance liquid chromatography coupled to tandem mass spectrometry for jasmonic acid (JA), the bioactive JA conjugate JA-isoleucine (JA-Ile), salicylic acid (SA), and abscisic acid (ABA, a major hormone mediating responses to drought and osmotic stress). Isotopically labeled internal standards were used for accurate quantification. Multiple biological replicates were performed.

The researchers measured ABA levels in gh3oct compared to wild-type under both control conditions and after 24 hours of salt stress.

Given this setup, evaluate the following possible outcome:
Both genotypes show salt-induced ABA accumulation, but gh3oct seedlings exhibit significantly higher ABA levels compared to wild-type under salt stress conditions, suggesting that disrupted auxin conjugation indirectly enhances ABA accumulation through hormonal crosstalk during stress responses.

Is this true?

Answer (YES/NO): YES